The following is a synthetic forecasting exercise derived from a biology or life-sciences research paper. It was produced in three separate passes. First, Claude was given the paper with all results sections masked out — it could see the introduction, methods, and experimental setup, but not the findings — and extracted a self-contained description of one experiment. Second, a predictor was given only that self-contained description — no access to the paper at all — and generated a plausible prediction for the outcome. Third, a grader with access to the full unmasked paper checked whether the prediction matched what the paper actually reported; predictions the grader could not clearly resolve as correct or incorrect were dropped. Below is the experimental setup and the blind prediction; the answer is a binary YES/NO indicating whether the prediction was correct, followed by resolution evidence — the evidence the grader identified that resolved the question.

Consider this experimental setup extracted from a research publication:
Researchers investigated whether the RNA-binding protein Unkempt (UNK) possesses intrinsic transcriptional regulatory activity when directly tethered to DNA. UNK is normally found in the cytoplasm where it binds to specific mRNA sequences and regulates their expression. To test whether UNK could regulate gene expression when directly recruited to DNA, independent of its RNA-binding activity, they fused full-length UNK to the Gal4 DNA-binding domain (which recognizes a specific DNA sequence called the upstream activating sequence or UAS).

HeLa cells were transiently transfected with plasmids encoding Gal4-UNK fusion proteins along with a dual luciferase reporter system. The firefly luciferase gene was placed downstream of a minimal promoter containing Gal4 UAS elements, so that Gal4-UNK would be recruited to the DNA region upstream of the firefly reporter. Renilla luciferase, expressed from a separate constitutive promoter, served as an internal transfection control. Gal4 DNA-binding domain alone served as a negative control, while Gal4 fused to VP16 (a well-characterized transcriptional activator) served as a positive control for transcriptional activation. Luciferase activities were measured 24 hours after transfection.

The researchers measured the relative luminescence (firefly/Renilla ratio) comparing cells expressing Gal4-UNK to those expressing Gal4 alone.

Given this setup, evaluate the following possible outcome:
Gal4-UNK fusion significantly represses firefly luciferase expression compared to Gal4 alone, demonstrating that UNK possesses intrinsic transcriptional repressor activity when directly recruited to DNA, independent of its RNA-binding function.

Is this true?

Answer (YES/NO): NO